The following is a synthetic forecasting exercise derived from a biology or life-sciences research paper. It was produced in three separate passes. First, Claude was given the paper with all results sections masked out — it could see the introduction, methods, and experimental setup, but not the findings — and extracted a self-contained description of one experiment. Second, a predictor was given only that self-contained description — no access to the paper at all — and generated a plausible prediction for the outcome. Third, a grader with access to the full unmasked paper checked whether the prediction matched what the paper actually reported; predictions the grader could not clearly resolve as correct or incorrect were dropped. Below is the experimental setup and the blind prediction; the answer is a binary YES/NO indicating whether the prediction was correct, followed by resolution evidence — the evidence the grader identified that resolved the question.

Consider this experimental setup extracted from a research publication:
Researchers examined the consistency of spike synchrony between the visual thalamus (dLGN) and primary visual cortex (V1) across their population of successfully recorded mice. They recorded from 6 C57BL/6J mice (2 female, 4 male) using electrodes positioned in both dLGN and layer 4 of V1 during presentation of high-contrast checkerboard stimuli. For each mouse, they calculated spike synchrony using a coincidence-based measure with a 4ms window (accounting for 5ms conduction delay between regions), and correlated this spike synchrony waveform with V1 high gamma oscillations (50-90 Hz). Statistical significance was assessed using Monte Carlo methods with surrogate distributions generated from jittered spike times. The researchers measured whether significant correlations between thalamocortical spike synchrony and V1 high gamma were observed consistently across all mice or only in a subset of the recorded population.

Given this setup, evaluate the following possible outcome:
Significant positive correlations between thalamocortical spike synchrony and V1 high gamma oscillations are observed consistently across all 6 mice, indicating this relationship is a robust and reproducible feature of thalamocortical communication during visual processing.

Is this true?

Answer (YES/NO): YES